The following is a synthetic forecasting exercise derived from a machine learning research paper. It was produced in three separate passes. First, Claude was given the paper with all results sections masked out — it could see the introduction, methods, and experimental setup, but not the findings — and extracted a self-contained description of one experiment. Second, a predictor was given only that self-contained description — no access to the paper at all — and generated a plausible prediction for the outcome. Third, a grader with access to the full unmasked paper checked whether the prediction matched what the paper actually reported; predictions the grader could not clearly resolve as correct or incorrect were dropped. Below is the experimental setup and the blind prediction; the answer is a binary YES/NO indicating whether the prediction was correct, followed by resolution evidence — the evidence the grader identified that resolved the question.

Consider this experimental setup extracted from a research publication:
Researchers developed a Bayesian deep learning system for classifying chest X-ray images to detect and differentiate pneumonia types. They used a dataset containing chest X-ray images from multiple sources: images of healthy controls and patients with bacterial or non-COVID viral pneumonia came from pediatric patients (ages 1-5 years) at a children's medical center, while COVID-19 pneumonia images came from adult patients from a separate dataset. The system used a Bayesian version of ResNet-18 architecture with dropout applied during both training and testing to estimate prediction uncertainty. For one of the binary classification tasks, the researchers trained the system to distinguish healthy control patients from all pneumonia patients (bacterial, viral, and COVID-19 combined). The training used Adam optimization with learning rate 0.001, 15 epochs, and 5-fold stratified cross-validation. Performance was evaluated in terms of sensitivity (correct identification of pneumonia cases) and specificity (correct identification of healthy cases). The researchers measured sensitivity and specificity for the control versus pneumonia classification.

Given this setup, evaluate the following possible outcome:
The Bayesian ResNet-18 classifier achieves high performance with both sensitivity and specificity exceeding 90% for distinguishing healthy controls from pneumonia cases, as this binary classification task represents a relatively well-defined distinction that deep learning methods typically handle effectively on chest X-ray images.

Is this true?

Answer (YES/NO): YES